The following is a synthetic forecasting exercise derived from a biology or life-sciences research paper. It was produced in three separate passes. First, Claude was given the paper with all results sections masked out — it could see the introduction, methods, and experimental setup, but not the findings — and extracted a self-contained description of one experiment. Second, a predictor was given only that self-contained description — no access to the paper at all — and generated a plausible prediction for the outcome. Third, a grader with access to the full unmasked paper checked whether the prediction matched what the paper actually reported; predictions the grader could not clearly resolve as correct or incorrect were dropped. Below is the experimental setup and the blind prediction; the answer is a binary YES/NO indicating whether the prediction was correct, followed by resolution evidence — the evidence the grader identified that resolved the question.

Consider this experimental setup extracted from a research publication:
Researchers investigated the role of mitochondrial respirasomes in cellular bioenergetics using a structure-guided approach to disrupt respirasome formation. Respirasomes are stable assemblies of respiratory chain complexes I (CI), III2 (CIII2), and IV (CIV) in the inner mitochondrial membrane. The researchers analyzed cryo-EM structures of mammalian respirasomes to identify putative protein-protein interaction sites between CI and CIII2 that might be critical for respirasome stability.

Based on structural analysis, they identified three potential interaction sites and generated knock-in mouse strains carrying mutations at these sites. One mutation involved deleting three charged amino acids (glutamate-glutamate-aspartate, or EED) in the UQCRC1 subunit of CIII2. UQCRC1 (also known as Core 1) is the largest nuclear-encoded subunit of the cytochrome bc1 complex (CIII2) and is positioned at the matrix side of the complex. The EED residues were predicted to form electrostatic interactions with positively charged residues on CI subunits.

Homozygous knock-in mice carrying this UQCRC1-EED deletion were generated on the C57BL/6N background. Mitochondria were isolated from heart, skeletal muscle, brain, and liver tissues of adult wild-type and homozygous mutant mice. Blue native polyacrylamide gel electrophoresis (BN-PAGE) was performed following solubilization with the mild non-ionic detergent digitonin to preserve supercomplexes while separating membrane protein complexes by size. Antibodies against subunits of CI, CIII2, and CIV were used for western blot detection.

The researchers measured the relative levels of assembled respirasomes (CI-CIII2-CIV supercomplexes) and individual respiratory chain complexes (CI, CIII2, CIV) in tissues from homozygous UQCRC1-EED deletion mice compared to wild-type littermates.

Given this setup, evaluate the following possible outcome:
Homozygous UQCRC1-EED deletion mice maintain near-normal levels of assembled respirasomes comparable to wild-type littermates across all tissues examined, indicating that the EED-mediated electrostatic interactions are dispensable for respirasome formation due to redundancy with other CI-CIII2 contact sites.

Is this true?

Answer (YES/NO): NO